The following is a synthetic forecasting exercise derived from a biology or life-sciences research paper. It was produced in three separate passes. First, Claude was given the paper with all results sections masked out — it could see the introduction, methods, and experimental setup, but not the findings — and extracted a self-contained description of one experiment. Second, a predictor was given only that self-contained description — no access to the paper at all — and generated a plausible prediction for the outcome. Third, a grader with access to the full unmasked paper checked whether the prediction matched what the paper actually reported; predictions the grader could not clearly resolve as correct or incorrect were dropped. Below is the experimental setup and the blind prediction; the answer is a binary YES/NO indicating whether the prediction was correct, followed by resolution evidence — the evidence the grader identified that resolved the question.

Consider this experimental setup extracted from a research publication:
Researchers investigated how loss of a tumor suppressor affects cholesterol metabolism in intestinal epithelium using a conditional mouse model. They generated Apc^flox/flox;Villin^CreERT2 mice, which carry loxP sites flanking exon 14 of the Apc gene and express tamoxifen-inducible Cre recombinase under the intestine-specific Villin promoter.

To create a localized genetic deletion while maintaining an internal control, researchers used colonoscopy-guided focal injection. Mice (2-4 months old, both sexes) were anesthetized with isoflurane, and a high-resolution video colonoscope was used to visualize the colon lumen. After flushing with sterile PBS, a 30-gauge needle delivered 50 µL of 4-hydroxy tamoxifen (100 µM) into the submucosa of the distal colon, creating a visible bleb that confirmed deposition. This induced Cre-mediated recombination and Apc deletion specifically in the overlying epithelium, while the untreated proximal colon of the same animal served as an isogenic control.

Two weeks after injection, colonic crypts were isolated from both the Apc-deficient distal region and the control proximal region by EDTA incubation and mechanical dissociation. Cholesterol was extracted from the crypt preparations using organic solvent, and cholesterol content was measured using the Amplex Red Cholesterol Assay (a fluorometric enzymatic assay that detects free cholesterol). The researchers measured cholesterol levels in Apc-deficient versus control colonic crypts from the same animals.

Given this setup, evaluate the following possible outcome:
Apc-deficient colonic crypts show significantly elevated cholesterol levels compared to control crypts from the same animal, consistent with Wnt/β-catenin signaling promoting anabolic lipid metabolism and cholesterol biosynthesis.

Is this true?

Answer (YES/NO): NO